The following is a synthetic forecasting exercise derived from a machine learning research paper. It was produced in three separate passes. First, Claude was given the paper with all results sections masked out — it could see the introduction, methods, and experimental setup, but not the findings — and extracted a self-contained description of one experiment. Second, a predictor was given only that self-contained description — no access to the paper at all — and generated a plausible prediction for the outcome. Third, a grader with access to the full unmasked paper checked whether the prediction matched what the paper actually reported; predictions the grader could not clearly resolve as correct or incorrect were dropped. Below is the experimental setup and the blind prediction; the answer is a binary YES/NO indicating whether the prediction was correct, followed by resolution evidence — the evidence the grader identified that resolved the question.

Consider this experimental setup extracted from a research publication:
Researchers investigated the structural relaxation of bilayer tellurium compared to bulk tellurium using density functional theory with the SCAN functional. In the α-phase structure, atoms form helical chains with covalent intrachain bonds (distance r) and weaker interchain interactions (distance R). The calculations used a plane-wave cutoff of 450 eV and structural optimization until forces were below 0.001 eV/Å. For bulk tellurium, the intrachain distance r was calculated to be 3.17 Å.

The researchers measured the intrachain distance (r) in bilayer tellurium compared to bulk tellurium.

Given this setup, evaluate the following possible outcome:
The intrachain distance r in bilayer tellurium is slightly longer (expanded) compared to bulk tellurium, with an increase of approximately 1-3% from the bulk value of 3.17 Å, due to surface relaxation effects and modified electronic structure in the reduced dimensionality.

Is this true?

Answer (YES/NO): NO